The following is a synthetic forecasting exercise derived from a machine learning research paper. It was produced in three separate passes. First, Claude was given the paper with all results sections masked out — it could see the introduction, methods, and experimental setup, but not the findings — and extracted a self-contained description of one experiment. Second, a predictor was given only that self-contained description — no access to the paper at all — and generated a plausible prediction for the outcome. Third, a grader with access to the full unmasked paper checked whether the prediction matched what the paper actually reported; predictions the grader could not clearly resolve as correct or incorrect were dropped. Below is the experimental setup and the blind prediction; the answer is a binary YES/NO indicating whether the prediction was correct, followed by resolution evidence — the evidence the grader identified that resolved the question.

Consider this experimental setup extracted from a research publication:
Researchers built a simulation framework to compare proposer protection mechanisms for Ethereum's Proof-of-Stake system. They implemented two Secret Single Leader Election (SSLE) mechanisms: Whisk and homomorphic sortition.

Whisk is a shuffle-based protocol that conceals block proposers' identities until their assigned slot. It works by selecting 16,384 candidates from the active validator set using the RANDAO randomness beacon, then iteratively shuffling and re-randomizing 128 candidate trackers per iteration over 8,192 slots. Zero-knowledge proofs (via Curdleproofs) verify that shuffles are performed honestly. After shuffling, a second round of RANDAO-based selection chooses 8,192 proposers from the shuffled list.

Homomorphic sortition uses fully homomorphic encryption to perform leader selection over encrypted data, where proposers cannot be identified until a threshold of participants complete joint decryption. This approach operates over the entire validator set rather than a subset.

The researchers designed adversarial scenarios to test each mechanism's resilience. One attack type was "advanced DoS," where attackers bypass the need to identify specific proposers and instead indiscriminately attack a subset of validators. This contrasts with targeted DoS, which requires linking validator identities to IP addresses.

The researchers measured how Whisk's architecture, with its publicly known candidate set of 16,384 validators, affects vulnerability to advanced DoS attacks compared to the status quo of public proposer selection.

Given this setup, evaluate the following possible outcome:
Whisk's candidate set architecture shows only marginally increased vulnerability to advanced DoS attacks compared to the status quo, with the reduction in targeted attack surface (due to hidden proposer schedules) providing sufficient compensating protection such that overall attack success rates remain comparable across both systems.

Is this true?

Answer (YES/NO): NO